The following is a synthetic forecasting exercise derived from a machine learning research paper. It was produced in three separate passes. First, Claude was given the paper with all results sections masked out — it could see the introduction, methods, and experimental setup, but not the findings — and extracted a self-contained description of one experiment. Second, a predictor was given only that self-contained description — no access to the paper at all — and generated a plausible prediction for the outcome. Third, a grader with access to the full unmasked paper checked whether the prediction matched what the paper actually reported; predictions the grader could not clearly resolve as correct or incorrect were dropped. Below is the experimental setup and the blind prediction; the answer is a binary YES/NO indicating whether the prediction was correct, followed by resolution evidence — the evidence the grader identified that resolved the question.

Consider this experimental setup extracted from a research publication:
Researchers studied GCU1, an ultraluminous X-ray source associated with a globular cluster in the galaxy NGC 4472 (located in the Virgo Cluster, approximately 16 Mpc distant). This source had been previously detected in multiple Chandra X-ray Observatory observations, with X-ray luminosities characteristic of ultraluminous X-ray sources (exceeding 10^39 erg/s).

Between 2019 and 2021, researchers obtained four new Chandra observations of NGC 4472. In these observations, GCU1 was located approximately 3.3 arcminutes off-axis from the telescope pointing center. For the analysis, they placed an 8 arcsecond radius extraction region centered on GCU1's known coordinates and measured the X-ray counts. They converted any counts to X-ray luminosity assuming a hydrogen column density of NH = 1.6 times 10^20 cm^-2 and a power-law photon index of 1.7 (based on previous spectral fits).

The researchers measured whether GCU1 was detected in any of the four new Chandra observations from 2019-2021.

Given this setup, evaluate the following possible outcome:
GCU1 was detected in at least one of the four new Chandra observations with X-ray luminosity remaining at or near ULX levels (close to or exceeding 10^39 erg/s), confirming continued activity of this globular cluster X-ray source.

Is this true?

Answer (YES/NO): NO